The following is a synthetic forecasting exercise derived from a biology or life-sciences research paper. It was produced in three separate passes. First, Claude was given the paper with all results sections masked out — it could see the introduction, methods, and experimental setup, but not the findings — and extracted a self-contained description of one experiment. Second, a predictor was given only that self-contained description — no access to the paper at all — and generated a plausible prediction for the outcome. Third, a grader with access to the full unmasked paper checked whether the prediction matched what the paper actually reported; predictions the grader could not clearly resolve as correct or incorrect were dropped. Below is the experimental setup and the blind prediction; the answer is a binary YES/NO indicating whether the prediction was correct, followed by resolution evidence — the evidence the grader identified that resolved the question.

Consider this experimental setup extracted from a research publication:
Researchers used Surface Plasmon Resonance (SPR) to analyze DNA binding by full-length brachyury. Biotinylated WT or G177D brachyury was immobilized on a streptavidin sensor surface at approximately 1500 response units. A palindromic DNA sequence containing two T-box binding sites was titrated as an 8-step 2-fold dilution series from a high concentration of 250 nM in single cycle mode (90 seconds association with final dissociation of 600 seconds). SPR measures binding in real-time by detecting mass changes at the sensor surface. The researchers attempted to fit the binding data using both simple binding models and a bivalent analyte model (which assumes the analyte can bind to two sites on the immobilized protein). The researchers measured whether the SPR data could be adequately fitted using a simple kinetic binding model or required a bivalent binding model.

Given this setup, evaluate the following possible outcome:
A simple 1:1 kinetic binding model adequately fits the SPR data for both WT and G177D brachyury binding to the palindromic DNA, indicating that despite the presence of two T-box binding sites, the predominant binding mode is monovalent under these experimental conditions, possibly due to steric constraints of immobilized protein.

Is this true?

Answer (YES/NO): NO